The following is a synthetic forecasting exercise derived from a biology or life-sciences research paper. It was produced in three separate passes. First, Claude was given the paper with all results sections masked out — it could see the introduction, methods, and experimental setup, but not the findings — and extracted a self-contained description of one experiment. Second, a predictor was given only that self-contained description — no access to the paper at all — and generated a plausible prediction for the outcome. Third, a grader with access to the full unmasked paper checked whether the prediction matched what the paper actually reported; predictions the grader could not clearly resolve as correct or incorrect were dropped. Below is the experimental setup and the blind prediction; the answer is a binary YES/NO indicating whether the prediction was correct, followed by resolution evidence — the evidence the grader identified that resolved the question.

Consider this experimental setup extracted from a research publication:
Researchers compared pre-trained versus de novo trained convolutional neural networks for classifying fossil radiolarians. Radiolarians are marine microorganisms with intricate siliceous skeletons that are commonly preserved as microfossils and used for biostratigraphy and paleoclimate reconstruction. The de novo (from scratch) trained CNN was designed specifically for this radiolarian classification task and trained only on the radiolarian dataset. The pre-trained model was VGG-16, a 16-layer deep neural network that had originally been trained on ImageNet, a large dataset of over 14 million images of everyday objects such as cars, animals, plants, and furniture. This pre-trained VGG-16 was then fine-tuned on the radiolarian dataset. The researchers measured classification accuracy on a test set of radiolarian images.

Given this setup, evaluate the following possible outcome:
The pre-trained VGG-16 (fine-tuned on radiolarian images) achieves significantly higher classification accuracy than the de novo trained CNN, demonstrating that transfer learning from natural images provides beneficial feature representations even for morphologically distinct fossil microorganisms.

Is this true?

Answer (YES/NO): NO